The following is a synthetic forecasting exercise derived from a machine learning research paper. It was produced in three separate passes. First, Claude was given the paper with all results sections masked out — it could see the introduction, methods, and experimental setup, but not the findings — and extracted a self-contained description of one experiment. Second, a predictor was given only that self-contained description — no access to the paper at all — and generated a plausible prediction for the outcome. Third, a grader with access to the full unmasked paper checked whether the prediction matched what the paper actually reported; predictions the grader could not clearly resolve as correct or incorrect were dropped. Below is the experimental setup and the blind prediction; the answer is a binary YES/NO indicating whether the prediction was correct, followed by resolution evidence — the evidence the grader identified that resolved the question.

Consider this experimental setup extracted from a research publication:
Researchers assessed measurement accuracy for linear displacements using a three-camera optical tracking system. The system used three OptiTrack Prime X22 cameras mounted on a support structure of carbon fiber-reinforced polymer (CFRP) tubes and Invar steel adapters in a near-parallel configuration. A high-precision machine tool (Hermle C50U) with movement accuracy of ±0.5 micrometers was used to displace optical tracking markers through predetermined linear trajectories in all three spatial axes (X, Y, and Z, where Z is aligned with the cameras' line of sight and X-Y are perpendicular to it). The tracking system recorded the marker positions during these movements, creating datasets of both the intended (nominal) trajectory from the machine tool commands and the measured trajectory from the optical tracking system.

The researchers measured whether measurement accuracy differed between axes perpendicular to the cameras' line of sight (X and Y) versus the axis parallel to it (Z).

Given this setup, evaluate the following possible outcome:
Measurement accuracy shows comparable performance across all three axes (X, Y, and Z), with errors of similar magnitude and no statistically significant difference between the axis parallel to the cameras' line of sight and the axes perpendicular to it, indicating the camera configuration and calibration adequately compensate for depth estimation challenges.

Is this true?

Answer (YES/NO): NO